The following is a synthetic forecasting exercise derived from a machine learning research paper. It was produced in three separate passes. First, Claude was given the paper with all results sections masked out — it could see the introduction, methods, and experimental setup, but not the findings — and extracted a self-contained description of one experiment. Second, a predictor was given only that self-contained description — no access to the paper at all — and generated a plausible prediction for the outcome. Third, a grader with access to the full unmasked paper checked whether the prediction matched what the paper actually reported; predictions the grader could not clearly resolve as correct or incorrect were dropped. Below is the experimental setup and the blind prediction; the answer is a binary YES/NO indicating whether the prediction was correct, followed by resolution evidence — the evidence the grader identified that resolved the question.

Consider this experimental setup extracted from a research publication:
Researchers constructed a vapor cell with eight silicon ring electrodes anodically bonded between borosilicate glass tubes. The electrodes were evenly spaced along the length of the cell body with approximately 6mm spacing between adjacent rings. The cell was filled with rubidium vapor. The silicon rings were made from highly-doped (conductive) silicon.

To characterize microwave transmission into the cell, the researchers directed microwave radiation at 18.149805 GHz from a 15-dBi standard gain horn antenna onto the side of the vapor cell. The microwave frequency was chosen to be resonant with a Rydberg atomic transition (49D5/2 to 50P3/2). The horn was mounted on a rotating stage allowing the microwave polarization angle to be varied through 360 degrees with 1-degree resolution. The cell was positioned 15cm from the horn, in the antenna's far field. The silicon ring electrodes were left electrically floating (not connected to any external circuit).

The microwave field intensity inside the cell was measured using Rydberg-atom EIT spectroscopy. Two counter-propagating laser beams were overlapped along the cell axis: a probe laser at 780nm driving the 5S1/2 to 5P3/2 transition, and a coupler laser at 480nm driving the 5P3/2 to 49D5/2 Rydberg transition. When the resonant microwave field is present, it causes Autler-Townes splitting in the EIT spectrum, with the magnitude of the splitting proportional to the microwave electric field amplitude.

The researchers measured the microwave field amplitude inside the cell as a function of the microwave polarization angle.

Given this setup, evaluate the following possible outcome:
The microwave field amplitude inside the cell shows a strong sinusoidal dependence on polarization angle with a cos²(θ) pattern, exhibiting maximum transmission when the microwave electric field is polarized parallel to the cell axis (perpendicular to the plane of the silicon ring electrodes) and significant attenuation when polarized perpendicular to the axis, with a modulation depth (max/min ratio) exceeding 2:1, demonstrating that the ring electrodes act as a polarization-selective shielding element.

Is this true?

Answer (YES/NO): NO